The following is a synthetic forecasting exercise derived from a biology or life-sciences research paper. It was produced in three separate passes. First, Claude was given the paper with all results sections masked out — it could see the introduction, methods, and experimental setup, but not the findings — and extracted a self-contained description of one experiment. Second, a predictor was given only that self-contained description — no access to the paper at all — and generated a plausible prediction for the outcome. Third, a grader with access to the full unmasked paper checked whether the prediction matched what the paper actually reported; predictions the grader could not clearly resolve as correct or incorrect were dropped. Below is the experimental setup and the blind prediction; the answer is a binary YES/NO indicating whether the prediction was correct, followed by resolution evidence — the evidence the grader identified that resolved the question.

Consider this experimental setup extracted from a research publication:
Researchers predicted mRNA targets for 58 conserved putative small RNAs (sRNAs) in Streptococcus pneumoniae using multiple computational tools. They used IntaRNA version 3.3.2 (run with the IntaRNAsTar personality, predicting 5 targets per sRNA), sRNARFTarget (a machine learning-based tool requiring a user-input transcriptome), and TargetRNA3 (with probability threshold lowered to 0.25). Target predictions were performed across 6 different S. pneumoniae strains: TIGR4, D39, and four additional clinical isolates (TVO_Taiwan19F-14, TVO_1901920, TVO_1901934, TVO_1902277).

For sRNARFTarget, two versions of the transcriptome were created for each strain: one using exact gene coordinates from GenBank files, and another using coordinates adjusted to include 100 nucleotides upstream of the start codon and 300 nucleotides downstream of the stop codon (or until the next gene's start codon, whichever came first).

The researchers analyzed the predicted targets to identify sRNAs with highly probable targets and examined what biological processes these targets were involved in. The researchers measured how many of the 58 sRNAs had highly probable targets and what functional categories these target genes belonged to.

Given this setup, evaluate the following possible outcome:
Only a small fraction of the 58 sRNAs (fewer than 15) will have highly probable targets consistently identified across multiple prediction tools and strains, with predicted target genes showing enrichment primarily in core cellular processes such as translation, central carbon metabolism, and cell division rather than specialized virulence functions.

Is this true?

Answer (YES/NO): NO